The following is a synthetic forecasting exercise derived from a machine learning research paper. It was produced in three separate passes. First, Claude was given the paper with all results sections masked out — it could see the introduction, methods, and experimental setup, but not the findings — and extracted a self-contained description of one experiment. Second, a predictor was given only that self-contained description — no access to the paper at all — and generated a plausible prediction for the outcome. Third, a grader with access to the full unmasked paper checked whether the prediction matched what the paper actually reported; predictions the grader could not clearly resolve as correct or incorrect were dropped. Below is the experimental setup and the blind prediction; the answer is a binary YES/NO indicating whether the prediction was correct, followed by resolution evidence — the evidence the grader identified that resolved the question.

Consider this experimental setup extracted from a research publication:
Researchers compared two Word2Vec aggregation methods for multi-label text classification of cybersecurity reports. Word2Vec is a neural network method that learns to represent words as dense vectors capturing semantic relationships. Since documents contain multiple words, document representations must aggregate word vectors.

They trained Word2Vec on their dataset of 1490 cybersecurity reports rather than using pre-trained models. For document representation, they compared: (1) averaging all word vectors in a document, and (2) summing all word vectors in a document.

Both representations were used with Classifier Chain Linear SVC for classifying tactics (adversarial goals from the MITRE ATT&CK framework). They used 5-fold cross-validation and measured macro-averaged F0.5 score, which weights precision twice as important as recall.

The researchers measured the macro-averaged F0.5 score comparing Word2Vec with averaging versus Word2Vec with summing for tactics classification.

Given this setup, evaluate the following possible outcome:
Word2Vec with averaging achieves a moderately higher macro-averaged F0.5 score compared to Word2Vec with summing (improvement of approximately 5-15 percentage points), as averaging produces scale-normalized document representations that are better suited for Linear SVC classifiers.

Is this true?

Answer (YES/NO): NO